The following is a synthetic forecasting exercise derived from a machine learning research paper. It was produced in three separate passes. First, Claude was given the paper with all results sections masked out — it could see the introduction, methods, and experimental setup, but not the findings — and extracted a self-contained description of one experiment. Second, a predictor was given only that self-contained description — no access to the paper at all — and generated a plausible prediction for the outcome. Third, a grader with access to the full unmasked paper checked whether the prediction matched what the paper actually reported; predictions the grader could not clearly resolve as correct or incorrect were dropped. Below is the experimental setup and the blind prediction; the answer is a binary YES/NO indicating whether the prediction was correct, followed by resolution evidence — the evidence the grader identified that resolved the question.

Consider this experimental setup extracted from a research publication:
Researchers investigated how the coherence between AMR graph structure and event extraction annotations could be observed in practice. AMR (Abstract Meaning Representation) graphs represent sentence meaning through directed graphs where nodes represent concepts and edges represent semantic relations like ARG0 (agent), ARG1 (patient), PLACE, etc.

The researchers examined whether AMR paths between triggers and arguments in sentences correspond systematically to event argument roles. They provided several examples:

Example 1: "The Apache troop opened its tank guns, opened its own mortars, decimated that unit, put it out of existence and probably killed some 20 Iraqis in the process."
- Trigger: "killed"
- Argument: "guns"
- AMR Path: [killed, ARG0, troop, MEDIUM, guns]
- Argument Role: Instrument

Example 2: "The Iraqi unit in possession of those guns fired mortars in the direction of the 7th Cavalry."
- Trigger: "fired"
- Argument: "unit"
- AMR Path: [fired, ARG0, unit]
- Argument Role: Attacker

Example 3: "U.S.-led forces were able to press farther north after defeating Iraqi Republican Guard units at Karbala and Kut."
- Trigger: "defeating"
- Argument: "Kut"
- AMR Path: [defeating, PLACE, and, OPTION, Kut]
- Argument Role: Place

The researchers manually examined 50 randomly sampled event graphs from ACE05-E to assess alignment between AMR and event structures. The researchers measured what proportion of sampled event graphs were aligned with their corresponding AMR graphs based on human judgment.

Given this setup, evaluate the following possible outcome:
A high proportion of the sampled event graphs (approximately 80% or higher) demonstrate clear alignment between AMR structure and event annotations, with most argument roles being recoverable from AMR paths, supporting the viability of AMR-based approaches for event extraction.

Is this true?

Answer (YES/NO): YES